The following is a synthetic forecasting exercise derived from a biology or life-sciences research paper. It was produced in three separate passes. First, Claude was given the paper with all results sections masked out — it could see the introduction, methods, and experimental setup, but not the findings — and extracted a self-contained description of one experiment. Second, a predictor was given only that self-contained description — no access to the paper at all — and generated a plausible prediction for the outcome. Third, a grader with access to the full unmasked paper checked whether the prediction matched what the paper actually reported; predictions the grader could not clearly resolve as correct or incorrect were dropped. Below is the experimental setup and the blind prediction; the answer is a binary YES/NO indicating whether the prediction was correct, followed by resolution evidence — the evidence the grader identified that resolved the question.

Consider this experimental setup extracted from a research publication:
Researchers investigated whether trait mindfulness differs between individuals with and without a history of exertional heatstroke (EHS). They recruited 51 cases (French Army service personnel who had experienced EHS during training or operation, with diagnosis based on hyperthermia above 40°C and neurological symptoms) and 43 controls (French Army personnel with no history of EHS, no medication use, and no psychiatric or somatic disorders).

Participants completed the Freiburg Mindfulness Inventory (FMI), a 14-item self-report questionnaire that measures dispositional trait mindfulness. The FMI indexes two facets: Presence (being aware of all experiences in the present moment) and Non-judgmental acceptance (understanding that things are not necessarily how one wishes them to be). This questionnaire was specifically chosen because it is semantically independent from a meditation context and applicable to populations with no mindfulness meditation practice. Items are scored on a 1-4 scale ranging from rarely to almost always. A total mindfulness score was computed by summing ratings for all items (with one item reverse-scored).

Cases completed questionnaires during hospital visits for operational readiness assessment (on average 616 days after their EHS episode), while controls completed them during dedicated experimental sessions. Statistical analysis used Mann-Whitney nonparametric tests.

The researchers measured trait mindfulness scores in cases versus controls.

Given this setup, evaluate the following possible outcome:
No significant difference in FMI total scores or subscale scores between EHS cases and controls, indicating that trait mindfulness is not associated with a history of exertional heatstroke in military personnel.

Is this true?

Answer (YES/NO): NO